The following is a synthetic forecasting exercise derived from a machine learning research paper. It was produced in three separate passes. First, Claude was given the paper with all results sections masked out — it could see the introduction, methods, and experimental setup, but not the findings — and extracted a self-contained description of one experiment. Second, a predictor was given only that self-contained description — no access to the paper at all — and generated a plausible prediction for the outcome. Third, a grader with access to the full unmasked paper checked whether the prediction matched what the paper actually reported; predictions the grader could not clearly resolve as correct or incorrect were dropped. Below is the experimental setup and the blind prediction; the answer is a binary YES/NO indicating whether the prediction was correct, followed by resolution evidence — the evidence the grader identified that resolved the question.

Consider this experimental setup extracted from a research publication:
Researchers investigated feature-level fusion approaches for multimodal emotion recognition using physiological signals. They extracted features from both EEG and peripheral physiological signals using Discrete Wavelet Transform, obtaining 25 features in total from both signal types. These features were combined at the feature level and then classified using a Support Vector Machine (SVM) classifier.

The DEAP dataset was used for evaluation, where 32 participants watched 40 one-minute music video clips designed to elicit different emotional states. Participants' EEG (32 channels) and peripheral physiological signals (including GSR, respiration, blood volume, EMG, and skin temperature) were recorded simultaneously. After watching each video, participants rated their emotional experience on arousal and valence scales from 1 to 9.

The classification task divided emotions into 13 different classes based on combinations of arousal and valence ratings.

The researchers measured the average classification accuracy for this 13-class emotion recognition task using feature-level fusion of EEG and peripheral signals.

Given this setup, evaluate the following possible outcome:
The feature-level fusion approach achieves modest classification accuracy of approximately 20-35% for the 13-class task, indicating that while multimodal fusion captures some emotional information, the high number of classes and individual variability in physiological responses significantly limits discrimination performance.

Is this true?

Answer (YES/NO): NO